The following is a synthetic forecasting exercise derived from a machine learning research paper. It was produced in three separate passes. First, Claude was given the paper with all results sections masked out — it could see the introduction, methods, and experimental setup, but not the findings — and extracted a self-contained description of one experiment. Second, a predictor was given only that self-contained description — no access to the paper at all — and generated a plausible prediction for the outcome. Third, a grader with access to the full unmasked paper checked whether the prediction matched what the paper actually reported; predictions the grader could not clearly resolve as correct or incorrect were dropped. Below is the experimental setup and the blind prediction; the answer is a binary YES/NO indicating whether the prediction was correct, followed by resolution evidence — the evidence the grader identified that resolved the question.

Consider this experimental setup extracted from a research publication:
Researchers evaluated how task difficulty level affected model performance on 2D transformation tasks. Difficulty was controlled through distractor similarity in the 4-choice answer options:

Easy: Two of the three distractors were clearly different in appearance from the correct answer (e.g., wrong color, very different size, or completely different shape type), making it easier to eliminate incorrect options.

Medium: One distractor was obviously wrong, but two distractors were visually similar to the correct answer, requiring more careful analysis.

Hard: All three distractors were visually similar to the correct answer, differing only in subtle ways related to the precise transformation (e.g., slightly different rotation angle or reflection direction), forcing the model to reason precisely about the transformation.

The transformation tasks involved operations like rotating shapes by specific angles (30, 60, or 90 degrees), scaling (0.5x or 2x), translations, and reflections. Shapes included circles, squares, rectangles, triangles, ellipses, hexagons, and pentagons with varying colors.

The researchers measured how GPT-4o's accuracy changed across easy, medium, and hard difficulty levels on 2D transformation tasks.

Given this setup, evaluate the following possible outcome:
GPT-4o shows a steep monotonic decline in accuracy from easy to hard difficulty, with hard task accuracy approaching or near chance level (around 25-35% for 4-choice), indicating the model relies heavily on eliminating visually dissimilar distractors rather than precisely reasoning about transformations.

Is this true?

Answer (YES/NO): NO